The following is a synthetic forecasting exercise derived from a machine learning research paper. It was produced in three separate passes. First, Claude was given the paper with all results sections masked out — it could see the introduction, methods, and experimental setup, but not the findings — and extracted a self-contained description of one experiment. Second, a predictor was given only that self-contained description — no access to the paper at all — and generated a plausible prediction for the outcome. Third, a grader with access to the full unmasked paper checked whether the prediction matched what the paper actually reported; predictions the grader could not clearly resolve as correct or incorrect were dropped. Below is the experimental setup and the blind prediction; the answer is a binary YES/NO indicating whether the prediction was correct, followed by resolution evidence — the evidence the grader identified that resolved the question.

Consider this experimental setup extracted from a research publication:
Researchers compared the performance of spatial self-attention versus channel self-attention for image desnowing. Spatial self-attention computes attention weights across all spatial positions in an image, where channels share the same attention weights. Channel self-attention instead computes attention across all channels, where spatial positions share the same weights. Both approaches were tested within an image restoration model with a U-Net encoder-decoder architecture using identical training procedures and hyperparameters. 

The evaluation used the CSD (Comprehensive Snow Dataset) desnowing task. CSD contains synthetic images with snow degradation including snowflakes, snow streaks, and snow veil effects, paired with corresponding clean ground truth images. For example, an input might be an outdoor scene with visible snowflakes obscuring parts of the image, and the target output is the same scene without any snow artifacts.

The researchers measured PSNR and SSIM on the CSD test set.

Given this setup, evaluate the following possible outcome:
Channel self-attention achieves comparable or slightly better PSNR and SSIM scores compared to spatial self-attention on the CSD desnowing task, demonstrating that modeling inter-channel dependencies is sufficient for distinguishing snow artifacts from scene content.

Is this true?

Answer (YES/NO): NO